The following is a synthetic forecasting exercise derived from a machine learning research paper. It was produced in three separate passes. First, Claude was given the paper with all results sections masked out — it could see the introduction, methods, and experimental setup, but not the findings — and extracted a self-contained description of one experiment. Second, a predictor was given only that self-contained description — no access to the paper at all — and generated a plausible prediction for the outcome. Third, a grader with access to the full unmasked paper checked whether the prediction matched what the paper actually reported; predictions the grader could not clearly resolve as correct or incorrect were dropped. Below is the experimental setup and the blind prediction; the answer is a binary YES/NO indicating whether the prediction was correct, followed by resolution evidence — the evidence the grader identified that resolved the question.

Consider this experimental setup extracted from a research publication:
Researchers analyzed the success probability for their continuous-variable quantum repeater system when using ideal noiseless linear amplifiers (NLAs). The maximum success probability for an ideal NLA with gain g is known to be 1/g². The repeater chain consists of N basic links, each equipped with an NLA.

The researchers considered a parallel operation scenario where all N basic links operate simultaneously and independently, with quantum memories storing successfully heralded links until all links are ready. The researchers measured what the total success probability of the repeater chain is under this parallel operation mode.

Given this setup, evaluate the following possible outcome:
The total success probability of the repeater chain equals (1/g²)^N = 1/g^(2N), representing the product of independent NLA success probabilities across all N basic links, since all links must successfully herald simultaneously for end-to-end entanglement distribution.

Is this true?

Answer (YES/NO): NO